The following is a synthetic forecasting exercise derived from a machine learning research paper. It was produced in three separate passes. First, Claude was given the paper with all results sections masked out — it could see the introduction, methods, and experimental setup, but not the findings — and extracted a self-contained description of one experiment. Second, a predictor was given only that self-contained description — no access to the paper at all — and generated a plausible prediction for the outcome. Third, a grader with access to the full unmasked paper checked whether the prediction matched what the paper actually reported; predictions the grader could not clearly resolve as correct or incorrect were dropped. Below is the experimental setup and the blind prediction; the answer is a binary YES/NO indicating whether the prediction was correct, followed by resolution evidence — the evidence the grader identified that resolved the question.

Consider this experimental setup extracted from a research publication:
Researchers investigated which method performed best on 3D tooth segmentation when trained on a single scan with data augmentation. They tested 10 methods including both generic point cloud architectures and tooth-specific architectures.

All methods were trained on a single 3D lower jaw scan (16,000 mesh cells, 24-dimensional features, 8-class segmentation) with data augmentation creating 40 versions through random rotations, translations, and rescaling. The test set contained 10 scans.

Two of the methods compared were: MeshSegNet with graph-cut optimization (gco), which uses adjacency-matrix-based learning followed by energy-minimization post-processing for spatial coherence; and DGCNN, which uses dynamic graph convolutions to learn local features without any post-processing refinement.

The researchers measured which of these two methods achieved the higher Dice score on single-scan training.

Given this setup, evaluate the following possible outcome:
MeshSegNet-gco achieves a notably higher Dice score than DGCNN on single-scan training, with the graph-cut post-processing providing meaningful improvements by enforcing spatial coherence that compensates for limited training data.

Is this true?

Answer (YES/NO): YES